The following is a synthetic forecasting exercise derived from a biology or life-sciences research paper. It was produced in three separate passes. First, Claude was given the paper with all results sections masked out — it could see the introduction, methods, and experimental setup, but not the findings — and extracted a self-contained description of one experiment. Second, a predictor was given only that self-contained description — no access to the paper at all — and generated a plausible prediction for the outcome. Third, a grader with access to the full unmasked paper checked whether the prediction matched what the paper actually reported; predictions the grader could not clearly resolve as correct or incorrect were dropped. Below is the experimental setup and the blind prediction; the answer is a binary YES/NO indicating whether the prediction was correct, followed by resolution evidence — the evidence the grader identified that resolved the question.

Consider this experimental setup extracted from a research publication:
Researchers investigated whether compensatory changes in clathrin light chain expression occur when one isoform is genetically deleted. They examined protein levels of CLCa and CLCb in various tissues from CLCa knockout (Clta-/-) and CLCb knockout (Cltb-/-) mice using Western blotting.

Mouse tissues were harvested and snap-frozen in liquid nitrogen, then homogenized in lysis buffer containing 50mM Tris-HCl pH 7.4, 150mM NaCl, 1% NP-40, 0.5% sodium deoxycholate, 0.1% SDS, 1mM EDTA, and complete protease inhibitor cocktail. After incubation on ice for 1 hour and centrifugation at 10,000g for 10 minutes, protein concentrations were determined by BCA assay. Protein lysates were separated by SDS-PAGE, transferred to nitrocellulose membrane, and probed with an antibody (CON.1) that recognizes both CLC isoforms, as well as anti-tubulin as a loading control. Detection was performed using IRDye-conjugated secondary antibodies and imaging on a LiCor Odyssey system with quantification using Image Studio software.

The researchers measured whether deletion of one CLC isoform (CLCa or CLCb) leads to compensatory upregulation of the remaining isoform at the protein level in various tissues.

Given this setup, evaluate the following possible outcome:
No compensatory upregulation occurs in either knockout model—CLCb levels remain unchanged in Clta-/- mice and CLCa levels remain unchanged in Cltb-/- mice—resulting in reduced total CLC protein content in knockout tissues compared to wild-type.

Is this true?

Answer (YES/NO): NO